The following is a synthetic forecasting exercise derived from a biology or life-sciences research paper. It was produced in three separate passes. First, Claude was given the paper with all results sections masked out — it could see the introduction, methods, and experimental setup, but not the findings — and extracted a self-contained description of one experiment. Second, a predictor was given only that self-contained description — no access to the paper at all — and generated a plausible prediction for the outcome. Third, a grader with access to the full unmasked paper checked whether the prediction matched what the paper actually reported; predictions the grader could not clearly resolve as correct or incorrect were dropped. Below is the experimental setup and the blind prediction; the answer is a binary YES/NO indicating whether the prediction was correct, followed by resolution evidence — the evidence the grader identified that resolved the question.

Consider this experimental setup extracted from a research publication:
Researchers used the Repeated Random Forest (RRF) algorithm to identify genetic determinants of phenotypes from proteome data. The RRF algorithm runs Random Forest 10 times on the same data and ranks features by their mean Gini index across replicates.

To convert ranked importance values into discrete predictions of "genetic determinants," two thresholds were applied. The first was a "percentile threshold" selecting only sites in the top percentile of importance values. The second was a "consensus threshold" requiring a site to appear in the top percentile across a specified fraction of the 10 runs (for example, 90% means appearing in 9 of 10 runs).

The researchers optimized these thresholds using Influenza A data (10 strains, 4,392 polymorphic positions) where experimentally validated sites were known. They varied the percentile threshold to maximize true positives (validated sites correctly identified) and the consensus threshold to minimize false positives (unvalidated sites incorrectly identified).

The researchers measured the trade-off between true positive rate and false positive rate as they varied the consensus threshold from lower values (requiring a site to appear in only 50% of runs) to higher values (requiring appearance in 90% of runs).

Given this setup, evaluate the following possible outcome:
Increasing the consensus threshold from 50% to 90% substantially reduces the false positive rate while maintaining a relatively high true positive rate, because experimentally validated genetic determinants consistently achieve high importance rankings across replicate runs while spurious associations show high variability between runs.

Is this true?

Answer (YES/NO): YES